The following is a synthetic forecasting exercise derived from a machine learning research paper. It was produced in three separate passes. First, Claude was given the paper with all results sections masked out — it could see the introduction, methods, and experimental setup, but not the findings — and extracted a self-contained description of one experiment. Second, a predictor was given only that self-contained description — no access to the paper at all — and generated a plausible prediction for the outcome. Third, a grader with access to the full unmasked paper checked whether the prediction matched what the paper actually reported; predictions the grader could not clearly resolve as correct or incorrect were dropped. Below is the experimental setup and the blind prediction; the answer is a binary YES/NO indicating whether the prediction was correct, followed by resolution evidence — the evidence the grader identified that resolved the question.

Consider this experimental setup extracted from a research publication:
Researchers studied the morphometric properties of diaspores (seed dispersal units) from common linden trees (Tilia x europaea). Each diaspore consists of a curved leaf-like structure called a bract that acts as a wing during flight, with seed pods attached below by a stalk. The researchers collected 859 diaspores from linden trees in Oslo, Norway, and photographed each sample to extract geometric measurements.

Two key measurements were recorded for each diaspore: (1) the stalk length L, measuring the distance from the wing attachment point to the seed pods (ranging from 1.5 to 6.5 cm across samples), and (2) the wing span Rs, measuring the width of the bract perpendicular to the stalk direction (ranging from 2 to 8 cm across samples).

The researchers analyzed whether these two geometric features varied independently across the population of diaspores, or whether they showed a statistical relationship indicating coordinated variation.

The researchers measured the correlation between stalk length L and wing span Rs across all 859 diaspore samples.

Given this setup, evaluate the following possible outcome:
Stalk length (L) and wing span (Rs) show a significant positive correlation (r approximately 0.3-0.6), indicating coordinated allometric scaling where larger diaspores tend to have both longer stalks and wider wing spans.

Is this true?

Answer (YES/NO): YES